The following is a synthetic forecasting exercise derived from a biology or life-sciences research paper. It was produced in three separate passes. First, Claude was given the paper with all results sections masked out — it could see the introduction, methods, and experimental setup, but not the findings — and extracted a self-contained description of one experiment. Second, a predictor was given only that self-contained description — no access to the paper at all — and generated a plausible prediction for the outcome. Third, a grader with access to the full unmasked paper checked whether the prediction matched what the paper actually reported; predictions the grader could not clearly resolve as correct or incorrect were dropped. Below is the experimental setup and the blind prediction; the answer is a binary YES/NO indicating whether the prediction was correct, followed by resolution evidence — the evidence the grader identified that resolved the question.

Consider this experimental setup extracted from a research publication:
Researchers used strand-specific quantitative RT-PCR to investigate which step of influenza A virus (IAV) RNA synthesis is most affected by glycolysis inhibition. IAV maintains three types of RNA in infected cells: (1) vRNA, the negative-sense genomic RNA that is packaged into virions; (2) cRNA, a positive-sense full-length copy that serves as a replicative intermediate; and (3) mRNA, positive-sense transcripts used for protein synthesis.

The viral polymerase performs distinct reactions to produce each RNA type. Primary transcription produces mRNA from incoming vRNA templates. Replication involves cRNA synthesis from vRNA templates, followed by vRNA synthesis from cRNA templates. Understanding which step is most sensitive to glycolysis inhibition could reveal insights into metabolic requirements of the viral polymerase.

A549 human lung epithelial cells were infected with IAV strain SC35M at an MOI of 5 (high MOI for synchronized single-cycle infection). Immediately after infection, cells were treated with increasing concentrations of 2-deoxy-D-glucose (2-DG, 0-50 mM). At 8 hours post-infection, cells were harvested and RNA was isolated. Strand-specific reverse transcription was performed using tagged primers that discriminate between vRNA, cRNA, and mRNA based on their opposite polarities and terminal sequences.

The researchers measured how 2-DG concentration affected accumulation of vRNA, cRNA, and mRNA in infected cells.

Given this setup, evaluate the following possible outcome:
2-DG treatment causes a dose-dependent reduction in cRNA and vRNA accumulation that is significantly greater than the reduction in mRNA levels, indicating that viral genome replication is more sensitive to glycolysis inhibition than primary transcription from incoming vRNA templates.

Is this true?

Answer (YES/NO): NO